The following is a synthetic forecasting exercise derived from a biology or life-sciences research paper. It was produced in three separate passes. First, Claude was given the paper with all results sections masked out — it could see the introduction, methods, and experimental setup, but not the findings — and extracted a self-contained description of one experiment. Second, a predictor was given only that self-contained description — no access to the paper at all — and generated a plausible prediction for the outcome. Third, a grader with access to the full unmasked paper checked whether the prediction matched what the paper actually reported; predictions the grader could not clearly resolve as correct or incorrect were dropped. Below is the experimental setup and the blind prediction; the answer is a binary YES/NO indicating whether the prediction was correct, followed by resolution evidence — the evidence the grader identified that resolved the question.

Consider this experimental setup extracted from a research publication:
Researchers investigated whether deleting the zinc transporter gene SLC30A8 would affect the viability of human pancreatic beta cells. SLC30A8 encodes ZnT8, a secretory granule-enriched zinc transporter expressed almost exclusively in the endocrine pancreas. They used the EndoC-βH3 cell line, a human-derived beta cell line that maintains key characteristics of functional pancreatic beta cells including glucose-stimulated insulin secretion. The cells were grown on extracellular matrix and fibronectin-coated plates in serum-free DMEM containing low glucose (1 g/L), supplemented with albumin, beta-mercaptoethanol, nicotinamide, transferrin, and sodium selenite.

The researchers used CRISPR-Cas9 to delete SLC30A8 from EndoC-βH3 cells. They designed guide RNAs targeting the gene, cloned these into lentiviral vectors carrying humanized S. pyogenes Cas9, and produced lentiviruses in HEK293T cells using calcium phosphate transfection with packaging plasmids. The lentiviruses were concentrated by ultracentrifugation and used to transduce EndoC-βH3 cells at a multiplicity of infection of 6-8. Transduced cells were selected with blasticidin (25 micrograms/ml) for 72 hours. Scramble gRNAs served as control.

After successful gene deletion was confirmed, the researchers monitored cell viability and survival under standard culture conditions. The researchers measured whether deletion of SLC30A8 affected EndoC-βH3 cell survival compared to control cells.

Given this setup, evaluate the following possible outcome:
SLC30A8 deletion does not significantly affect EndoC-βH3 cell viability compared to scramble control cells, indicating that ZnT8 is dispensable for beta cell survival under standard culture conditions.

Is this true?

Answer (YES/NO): YES